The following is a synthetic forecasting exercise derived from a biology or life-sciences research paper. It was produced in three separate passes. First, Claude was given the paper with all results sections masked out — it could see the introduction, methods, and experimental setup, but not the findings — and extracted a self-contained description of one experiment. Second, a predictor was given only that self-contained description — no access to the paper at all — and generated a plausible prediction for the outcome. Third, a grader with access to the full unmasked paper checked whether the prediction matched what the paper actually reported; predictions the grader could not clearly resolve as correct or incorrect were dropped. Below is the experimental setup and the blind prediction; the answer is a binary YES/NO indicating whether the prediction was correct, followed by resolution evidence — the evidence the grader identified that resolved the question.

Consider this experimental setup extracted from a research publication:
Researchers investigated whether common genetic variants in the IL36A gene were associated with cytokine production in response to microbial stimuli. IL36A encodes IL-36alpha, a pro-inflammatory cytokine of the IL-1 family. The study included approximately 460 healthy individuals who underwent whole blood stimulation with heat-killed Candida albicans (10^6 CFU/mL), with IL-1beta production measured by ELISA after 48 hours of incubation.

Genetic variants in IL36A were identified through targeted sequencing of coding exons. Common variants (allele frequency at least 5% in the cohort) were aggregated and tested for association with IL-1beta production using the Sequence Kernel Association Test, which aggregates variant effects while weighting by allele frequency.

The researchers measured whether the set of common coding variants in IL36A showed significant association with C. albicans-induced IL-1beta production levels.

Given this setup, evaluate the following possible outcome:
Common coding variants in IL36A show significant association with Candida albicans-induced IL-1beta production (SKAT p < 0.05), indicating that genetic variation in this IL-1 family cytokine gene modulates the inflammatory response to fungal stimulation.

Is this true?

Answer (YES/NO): YES